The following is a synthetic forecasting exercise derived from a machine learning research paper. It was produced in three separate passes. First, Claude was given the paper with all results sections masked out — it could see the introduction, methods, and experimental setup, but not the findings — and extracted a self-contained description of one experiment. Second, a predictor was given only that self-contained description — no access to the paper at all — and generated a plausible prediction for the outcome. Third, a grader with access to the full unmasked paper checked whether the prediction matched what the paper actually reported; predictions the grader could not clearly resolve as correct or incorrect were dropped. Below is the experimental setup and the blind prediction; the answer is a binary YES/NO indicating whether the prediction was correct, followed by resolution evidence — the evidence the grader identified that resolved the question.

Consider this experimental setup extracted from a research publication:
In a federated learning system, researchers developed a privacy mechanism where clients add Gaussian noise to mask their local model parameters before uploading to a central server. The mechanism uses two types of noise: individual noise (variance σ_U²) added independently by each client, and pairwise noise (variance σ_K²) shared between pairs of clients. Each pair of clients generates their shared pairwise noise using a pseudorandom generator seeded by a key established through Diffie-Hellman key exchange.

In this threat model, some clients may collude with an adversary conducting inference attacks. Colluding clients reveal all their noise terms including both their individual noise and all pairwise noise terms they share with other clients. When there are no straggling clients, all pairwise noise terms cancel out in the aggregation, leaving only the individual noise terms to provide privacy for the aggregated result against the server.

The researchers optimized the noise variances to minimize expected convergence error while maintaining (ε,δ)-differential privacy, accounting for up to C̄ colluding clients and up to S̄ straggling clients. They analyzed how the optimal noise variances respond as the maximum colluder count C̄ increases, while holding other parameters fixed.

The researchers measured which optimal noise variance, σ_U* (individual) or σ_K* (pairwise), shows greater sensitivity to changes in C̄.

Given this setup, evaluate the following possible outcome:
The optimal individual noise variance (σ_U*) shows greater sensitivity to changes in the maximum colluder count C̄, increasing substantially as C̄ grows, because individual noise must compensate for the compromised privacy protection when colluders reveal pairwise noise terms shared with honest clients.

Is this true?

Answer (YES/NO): YES